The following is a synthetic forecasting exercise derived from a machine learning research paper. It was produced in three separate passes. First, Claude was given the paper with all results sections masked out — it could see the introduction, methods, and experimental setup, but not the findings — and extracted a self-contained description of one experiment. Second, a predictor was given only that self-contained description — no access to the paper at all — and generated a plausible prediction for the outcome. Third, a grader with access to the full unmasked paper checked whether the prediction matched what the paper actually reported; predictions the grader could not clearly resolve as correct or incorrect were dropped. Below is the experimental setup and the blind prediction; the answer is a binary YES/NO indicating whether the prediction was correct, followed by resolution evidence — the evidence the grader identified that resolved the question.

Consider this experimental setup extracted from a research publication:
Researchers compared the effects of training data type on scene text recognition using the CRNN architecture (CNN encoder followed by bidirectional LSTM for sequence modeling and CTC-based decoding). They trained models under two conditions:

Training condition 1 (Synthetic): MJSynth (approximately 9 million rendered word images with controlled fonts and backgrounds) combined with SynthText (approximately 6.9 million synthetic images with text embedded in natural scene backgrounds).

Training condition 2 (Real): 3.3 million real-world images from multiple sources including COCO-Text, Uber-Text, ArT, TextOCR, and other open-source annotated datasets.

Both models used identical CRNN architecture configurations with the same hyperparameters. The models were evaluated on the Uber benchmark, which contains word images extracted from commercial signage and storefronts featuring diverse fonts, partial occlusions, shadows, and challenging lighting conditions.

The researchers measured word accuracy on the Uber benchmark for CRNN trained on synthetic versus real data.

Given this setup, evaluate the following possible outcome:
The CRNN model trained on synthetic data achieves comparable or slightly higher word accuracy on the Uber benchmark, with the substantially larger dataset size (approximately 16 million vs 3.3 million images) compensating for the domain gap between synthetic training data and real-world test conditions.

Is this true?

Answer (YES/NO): NO